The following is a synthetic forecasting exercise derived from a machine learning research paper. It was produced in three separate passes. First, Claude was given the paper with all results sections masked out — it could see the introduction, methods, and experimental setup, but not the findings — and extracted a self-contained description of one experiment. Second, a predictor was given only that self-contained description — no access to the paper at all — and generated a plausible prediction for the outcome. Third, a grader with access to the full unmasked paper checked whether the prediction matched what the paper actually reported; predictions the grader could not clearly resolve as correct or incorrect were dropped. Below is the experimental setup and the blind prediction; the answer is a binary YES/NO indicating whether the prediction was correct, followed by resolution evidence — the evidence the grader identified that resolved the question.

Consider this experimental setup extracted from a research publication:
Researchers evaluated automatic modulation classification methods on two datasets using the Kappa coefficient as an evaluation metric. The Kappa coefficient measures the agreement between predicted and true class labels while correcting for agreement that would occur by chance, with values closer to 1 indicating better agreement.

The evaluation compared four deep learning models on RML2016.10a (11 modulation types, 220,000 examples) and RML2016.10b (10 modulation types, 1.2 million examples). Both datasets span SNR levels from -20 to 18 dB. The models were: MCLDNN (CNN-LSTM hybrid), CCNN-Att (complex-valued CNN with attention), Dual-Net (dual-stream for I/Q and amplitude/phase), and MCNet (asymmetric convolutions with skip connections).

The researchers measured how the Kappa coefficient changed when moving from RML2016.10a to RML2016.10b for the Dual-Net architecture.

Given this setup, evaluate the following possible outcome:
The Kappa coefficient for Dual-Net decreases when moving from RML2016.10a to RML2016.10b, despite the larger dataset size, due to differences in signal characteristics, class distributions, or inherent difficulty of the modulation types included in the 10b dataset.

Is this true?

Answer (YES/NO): NO